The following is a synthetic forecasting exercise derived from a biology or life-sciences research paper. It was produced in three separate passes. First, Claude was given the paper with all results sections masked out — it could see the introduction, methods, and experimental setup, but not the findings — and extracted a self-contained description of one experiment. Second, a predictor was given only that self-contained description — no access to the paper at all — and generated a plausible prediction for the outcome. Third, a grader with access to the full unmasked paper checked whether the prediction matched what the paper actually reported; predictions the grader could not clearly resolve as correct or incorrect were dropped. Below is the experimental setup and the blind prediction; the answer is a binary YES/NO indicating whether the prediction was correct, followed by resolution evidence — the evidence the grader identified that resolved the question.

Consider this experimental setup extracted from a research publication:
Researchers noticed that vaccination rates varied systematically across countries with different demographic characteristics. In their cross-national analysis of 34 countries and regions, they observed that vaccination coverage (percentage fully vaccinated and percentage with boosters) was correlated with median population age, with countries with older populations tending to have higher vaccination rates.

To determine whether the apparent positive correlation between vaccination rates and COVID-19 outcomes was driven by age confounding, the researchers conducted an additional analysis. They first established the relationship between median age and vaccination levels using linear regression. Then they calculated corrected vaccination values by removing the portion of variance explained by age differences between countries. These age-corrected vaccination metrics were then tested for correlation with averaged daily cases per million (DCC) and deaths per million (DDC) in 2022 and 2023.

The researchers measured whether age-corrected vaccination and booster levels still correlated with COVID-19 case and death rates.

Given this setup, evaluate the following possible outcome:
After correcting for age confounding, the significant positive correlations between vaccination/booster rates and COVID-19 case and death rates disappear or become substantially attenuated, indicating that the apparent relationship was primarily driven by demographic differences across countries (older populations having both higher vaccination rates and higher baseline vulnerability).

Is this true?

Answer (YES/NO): YES